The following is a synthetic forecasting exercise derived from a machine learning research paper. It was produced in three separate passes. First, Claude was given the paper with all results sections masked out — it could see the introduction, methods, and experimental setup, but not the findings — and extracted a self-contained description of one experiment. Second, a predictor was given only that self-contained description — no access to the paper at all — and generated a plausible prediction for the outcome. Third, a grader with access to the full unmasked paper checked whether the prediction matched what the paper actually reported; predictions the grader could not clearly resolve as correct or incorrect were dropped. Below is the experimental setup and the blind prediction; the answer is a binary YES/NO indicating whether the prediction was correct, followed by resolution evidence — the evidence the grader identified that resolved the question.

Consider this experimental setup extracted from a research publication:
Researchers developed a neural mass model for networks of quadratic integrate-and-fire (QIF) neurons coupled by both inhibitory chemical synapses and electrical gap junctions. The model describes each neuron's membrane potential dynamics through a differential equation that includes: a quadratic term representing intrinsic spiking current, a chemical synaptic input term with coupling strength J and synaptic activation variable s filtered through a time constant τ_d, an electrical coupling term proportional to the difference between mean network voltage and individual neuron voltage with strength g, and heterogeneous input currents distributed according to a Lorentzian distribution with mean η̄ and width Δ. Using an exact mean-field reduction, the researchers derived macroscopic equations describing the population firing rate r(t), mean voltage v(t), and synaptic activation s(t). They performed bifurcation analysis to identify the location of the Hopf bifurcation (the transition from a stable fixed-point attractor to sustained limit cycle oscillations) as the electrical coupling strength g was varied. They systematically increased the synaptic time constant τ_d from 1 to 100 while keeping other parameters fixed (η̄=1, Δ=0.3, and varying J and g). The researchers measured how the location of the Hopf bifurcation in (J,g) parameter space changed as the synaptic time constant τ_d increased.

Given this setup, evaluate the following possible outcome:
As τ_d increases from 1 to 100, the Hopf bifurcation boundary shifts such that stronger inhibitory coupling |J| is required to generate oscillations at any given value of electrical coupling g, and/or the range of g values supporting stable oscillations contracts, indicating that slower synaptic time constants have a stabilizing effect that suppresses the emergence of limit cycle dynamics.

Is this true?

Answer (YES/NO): YES